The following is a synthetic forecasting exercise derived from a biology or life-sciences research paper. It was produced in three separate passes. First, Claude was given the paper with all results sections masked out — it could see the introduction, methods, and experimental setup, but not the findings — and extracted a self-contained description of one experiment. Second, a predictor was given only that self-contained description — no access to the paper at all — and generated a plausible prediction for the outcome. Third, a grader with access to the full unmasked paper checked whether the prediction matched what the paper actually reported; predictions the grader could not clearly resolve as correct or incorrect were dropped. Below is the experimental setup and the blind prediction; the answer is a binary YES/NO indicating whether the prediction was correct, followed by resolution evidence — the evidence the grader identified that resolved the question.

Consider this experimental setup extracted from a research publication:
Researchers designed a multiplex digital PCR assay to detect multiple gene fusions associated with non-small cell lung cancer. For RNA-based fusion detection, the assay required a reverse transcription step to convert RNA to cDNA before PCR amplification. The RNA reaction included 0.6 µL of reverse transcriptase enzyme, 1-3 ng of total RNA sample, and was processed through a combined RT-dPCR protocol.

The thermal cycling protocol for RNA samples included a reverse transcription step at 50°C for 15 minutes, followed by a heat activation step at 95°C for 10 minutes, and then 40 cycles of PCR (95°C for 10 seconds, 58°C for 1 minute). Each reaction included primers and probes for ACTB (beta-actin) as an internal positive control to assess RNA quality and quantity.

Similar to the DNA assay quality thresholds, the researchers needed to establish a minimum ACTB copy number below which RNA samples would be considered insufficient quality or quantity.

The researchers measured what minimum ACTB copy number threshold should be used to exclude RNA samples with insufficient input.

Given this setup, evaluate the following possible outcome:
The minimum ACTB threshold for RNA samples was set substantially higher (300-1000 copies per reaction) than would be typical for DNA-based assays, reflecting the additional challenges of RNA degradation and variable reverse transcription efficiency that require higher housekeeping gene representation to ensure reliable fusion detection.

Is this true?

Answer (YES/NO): NO